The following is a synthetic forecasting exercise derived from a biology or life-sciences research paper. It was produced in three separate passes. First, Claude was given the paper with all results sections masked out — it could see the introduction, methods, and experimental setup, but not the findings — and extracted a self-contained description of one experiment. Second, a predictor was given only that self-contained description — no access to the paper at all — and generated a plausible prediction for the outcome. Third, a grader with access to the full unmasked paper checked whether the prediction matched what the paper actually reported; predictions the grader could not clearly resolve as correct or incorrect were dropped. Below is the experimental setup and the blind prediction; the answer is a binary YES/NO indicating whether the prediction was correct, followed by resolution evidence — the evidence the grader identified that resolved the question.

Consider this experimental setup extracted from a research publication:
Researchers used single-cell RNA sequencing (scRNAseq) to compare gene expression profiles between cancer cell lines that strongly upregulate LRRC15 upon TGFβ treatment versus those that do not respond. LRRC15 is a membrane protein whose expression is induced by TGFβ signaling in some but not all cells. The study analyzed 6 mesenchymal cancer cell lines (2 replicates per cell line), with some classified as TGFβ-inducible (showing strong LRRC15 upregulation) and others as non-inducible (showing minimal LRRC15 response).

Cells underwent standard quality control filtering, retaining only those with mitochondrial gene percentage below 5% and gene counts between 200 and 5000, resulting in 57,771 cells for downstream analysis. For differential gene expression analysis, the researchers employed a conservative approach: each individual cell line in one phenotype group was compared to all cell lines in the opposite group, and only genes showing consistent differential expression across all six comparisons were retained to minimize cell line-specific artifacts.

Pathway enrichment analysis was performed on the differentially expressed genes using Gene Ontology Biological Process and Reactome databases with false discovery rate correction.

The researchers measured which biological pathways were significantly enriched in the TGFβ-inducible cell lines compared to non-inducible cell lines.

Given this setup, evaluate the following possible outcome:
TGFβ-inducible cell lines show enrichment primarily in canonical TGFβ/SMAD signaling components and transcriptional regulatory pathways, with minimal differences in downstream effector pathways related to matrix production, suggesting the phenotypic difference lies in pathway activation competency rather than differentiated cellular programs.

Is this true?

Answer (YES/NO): NO